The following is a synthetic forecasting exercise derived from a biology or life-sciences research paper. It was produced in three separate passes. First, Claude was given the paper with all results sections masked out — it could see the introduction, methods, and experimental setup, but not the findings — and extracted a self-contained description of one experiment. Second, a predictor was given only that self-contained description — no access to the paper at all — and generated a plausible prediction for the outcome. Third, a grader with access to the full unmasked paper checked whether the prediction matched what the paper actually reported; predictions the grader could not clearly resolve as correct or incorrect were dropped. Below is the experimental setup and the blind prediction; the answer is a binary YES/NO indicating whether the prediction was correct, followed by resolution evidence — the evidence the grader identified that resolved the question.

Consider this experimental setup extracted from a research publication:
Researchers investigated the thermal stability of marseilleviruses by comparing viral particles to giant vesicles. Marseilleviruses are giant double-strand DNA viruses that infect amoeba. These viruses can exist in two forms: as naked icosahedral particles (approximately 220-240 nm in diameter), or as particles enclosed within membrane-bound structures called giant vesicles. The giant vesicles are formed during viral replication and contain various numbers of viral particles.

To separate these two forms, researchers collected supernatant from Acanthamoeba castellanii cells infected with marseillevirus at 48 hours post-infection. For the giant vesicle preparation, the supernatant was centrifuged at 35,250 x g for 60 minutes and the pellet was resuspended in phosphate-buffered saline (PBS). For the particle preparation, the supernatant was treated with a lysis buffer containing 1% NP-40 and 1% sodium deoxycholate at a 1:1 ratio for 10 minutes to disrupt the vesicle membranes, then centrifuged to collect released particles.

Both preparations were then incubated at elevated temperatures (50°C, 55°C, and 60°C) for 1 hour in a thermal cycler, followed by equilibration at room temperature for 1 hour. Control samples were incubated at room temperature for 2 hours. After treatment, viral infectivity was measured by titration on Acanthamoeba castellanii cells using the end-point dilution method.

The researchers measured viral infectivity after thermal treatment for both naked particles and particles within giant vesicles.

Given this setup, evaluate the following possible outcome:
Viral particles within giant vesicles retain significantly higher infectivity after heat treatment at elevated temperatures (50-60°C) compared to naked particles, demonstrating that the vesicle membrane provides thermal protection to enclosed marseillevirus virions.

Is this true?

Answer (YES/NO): YES